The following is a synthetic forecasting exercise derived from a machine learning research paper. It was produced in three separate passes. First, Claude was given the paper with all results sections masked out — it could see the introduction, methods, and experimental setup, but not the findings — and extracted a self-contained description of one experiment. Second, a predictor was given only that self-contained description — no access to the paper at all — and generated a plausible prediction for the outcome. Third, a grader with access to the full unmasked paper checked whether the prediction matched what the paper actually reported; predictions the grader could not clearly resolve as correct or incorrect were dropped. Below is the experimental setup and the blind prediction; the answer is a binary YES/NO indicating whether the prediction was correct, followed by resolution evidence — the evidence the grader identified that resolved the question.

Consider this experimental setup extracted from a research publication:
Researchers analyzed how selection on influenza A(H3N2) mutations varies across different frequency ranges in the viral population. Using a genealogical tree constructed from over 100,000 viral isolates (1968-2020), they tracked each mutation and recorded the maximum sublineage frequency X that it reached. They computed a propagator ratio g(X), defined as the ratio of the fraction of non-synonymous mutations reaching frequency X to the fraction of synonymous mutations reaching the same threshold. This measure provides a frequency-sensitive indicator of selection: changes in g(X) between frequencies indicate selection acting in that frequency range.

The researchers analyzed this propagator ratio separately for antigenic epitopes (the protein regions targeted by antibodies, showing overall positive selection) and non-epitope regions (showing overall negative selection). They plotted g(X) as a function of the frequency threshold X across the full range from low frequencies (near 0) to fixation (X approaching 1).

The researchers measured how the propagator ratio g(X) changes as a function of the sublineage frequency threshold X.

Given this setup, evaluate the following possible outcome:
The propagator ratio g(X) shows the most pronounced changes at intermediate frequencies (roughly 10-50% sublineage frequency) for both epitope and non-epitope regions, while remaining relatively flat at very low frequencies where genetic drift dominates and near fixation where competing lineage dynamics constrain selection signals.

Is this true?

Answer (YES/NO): NO